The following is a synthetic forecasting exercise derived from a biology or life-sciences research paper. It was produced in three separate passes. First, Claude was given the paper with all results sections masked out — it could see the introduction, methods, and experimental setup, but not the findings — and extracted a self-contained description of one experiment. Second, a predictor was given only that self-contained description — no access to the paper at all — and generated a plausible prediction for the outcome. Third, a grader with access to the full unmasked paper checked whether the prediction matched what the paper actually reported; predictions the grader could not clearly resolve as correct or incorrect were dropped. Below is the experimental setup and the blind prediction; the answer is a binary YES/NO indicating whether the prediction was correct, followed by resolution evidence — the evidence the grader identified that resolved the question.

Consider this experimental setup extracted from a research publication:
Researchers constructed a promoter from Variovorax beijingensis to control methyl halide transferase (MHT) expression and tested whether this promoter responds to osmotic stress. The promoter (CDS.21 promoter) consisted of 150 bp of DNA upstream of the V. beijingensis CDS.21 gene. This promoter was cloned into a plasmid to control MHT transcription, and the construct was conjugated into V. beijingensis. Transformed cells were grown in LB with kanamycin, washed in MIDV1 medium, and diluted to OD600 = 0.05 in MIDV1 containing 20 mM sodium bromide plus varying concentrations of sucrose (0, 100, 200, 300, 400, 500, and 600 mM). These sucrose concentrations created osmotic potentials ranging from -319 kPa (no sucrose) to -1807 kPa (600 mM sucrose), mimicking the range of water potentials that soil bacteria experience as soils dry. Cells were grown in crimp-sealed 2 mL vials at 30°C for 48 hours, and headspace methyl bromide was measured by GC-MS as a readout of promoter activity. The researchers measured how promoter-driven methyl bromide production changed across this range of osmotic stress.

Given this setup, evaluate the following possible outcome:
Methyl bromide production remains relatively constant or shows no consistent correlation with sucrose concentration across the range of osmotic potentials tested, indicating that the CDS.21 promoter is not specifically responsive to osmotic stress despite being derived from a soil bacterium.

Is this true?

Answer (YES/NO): NO